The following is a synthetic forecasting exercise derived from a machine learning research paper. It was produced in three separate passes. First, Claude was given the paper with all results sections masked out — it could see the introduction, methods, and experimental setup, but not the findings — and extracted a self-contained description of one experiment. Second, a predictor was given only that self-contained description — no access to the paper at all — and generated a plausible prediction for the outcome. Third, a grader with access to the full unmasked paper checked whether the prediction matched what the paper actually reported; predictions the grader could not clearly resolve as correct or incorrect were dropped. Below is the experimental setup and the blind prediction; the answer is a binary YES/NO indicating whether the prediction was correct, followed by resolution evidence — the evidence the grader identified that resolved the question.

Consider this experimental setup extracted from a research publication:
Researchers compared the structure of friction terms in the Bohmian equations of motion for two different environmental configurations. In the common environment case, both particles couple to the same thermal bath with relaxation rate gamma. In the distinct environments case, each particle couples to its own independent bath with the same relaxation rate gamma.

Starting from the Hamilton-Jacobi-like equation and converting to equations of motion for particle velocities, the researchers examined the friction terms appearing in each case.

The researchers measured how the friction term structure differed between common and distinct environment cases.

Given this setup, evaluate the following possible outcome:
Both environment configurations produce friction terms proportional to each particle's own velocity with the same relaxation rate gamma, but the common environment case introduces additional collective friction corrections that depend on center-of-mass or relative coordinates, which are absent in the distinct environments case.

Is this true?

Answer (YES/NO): NO